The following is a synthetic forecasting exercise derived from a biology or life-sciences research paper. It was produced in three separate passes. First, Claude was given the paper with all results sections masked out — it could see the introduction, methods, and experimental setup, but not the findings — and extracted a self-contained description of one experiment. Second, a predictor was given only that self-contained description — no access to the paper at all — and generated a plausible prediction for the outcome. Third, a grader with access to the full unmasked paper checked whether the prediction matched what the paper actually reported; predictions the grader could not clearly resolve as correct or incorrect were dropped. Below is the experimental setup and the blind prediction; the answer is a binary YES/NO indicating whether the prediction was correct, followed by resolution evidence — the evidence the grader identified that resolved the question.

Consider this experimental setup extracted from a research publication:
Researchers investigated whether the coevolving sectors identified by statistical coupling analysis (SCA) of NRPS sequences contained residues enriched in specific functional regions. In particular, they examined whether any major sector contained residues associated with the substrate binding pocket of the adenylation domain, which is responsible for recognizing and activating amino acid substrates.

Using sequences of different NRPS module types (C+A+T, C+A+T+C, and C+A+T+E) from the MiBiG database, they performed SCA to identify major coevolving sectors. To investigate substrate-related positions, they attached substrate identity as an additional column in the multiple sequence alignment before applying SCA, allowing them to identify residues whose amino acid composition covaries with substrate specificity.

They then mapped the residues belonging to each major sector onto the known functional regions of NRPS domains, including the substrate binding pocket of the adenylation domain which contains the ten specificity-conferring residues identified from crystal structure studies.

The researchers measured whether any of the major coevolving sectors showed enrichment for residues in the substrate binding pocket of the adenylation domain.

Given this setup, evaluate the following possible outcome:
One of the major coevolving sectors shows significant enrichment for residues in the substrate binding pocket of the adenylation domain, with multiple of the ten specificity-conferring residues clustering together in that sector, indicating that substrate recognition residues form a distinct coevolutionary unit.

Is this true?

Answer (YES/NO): NO